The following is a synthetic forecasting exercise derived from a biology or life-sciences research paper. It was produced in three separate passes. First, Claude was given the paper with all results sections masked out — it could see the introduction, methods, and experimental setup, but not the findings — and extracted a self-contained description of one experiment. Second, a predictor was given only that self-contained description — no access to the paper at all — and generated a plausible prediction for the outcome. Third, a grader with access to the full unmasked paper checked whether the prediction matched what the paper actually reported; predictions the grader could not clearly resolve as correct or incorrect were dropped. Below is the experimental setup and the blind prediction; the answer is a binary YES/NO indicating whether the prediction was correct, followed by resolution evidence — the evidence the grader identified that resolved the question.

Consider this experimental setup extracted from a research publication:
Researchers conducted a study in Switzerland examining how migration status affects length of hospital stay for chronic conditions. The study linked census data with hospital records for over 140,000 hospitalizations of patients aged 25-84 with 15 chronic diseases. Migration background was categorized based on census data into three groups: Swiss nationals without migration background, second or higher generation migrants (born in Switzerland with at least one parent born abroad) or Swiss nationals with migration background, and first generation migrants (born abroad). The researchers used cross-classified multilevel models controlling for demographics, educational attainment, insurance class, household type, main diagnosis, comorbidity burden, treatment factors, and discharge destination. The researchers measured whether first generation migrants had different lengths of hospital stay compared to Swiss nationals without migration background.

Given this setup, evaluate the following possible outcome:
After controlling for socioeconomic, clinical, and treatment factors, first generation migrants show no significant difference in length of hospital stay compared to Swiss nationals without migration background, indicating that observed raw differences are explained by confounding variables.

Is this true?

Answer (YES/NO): NO